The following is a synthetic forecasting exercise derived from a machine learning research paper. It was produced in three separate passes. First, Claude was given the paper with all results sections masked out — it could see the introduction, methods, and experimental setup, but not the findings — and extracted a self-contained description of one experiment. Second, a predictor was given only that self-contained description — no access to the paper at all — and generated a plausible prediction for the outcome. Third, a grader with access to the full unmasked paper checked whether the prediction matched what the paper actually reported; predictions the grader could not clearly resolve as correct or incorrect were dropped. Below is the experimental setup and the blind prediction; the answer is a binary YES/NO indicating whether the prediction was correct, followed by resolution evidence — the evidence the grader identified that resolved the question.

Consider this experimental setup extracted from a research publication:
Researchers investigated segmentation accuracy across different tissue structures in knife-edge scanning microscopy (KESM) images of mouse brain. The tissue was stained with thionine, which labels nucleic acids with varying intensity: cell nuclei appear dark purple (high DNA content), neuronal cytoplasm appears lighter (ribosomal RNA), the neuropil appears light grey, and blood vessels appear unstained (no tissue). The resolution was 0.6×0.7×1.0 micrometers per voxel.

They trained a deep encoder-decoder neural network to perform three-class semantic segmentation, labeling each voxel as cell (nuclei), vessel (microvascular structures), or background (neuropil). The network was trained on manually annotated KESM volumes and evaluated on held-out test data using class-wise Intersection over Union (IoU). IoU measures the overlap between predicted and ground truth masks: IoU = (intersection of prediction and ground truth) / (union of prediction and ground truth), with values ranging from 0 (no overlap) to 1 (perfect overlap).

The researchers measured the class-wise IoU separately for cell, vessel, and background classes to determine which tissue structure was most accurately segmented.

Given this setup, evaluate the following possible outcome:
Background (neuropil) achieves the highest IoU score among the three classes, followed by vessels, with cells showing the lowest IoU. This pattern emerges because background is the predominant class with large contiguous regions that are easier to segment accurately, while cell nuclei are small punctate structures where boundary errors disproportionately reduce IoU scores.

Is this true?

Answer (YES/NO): NO